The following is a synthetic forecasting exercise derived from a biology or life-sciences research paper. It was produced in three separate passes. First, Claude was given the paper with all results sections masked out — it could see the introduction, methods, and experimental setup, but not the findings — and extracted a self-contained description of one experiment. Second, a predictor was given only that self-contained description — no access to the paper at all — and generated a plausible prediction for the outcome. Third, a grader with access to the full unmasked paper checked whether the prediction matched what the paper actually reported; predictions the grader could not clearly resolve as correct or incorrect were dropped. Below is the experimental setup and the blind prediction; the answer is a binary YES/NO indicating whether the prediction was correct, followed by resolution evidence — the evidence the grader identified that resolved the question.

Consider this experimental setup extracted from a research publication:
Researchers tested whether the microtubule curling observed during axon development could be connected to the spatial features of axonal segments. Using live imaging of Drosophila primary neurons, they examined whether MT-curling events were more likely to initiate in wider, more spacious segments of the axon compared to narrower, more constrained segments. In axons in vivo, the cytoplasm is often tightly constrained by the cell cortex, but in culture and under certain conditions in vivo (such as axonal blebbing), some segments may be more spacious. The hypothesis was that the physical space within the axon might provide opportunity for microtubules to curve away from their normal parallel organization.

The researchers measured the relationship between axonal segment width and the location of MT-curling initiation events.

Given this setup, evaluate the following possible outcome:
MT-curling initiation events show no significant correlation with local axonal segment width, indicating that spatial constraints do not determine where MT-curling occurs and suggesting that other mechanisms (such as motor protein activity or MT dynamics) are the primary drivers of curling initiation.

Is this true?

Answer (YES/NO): NO